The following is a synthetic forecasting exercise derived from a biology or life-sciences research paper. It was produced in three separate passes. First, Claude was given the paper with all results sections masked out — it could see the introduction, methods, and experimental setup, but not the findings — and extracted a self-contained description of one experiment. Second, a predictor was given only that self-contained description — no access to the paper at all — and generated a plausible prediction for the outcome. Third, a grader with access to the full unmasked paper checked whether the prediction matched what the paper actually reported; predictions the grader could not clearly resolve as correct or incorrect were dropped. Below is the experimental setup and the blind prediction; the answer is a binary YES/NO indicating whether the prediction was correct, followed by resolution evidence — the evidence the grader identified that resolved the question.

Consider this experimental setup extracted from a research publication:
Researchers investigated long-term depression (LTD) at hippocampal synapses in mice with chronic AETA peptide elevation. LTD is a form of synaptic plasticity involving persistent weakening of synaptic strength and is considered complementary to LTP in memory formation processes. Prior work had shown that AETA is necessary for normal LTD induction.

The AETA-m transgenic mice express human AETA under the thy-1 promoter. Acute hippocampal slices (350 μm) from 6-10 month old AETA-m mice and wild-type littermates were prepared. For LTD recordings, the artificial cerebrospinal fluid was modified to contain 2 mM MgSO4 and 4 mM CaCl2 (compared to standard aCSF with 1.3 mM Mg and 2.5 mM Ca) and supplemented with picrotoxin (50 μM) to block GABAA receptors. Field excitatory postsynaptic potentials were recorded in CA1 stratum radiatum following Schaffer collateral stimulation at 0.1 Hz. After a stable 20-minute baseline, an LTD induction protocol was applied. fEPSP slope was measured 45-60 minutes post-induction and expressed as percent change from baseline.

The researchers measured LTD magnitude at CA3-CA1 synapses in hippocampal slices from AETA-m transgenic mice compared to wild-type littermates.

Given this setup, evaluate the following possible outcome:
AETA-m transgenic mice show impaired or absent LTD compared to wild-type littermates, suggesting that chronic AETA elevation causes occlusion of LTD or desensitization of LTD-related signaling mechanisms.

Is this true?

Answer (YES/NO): NO